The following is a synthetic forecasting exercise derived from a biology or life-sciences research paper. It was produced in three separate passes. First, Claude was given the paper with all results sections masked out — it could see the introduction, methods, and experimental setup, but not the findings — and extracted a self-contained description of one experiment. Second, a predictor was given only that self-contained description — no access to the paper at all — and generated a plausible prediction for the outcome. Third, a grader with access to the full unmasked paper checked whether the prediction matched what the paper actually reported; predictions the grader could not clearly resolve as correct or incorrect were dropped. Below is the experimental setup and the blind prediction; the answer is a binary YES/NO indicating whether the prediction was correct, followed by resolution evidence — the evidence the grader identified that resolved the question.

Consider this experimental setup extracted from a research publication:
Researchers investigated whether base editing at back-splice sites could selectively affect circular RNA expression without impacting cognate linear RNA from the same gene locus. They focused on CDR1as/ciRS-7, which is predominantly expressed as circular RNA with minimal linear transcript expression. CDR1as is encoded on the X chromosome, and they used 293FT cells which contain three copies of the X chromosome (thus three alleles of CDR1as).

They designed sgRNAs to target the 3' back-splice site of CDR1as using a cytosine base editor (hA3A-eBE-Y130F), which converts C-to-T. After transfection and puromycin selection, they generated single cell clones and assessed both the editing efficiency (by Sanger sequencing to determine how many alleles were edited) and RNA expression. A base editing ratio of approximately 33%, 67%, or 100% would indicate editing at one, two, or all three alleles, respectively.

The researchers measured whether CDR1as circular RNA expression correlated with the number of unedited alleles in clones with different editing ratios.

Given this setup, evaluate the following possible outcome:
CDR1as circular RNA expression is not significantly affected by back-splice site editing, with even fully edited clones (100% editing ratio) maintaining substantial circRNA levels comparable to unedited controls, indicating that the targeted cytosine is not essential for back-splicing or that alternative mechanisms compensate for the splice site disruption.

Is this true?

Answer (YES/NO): NO